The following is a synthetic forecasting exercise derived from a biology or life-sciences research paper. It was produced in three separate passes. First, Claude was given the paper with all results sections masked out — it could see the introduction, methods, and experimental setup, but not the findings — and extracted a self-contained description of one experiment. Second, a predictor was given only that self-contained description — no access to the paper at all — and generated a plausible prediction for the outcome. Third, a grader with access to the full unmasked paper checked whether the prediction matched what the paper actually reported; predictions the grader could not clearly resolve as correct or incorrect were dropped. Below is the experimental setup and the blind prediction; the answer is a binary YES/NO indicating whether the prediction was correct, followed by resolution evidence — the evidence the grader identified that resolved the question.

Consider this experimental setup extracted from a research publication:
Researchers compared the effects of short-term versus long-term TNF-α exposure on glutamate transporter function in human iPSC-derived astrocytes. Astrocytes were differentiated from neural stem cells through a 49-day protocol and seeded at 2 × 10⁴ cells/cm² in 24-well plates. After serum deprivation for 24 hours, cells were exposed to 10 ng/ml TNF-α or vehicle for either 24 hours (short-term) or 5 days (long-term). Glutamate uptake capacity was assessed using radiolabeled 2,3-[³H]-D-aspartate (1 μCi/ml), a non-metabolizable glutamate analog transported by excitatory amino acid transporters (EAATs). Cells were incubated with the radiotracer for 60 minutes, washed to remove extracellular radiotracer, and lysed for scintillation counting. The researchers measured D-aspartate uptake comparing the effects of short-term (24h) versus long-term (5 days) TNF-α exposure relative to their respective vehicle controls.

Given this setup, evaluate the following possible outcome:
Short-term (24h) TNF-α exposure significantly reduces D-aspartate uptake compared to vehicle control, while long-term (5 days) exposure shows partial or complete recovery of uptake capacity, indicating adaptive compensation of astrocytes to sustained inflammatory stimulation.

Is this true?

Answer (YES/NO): NO